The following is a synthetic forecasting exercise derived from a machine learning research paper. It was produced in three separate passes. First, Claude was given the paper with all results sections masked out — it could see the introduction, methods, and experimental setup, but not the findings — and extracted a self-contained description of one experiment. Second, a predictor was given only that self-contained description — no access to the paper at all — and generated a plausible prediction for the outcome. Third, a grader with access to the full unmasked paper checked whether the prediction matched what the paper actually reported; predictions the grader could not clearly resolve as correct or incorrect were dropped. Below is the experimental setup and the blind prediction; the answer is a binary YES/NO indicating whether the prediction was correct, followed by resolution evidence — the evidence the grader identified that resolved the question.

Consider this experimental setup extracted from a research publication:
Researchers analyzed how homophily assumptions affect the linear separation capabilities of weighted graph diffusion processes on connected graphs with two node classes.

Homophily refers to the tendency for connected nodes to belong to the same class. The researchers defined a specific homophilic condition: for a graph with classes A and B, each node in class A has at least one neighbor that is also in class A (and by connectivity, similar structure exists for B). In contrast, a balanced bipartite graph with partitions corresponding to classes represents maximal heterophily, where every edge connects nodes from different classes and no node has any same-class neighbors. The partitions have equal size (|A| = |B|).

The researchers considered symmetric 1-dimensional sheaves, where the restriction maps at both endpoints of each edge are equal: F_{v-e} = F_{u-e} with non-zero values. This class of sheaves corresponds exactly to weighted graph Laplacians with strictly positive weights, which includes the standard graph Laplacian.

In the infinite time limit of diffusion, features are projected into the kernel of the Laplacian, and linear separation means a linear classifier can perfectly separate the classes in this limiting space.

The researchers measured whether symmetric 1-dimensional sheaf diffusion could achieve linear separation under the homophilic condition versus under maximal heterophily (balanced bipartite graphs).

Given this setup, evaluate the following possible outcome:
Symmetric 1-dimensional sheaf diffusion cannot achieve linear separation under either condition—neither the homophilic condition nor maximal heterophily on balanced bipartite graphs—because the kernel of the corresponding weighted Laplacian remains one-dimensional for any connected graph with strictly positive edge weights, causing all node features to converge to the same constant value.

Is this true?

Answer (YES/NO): NO